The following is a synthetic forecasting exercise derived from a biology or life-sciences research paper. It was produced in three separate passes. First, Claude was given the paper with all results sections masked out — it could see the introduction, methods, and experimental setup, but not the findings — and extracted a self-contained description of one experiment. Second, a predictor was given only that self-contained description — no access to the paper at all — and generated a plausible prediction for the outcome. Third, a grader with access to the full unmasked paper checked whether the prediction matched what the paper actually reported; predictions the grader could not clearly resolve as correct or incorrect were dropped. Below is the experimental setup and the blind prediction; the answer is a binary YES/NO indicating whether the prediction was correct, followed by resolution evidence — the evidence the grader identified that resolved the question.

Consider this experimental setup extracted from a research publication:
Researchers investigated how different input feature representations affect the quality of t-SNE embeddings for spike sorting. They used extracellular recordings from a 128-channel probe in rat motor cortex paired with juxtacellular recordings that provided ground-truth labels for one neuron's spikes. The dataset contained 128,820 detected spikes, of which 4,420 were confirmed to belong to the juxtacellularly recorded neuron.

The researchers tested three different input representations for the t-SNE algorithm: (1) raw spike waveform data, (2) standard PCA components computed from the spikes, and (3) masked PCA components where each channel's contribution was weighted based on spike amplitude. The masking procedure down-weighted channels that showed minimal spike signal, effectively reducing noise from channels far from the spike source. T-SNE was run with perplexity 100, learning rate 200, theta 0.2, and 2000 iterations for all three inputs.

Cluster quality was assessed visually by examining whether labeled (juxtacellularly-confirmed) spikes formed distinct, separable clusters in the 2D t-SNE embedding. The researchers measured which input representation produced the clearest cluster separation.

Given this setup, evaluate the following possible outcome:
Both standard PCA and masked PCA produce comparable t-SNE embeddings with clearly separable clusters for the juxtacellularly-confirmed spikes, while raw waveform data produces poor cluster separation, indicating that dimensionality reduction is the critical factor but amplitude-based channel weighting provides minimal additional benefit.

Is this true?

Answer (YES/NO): NO